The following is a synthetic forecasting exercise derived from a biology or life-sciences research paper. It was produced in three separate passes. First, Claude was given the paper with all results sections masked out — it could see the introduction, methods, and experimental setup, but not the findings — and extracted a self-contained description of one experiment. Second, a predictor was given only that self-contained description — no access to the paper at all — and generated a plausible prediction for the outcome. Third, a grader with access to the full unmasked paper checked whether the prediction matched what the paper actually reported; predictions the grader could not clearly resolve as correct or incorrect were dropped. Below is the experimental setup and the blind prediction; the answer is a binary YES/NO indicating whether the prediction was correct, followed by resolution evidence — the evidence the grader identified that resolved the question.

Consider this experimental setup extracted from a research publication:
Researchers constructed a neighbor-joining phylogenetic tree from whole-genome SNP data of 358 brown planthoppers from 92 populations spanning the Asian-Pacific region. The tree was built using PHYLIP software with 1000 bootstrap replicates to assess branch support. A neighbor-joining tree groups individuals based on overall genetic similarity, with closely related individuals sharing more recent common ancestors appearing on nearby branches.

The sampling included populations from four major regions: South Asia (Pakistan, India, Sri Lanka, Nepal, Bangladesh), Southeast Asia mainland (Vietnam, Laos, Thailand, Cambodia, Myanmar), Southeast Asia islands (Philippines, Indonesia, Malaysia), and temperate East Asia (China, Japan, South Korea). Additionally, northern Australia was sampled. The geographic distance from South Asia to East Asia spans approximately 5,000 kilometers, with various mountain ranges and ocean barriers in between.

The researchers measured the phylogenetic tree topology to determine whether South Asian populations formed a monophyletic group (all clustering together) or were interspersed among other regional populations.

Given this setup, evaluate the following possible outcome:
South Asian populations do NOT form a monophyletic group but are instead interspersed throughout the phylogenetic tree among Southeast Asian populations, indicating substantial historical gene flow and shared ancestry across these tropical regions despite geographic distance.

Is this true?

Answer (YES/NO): NO